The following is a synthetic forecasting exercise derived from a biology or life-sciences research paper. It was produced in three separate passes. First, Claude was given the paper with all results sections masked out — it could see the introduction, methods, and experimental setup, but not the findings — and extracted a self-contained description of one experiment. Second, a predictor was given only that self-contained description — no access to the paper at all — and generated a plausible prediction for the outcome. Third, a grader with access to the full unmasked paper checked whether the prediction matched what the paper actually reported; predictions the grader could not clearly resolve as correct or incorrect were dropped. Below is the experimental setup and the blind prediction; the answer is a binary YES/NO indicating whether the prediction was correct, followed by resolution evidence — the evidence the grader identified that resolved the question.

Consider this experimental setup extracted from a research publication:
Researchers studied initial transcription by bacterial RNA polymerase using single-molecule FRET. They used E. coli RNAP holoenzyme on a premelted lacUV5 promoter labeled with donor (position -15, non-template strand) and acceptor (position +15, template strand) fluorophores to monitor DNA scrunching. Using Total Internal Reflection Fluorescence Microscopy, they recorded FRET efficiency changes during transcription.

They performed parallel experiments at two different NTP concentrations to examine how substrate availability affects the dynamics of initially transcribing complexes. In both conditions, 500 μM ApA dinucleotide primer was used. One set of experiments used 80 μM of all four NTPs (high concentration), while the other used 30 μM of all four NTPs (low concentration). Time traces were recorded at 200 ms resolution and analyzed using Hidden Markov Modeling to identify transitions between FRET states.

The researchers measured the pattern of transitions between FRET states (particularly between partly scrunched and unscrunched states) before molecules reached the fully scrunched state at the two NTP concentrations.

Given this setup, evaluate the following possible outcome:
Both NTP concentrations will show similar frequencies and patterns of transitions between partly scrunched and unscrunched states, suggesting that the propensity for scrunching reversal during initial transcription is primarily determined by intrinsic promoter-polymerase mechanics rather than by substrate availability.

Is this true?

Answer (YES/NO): YES